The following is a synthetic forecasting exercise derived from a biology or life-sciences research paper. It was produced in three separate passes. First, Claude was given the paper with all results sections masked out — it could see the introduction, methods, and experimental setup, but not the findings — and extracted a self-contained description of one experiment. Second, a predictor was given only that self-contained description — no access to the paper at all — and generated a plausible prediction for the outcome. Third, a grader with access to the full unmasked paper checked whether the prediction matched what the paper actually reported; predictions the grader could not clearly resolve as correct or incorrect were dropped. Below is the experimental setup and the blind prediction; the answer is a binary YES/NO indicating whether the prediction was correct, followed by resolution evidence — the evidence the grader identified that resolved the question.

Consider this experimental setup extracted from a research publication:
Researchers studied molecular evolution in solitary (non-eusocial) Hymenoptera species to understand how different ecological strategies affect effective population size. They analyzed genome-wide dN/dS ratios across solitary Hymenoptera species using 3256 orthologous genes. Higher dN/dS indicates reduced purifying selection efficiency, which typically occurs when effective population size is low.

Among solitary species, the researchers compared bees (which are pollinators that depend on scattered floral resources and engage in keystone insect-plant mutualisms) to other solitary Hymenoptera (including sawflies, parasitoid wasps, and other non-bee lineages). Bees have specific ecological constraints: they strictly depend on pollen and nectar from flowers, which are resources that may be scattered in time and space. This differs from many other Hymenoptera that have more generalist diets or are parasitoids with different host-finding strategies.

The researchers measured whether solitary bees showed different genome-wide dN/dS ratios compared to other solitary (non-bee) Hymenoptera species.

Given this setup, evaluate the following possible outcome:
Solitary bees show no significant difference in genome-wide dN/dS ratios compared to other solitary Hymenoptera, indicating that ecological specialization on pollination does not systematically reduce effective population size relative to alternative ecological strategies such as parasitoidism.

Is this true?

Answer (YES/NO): NO